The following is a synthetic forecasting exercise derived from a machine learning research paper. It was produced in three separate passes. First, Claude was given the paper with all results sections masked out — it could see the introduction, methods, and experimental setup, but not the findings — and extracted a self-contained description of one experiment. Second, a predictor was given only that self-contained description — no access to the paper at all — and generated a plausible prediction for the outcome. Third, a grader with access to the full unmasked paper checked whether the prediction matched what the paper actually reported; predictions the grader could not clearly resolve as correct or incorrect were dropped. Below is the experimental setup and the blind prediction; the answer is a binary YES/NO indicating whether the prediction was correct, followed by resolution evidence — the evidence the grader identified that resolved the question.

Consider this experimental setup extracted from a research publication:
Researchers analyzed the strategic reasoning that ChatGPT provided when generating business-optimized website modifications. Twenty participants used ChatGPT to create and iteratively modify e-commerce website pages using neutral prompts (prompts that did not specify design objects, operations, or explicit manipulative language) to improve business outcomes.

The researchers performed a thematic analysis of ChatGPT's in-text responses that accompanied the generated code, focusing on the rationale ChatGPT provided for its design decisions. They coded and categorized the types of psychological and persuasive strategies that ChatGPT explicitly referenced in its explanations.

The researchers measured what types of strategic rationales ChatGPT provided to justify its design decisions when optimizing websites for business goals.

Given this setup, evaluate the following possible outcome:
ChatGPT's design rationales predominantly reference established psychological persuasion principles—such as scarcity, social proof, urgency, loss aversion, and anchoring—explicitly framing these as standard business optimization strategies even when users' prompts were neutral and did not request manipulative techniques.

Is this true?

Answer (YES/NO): YES